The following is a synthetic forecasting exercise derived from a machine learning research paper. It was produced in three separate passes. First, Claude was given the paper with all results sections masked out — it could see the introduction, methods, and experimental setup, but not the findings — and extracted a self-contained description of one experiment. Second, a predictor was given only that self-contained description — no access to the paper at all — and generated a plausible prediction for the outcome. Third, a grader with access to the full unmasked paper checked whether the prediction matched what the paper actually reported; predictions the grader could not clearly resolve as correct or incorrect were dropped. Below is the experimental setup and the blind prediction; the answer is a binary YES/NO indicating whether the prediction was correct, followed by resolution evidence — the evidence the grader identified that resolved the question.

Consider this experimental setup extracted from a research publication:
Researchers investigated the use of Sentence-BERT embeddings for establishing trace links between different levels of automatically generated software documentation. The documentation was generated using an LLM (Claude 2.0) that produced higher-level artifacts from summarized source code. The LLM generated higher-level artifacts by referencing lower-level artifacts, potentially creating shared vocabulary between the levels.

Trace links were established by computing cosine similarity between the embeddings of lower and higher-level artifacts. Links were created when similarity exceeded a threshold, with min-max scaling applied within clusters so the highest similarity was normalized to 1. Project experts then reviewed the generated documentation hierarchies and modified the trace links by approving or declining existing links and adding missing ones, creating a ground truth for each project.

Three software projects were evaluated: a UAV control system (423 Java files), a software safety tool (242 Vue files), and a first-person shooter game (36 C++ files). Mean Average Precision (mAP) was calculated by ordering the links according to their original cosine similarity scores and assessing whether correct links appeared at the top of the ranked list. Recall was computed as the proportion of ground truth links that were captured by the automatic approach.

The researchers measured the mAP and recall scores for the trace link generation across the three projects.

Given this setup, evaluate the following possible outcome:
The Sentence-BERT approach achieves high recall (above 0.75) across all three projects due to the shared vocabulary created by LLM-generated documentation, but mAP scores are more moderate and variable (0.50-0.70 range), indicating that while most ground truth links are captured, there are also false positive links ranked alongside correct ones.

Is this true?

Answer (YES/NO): NO